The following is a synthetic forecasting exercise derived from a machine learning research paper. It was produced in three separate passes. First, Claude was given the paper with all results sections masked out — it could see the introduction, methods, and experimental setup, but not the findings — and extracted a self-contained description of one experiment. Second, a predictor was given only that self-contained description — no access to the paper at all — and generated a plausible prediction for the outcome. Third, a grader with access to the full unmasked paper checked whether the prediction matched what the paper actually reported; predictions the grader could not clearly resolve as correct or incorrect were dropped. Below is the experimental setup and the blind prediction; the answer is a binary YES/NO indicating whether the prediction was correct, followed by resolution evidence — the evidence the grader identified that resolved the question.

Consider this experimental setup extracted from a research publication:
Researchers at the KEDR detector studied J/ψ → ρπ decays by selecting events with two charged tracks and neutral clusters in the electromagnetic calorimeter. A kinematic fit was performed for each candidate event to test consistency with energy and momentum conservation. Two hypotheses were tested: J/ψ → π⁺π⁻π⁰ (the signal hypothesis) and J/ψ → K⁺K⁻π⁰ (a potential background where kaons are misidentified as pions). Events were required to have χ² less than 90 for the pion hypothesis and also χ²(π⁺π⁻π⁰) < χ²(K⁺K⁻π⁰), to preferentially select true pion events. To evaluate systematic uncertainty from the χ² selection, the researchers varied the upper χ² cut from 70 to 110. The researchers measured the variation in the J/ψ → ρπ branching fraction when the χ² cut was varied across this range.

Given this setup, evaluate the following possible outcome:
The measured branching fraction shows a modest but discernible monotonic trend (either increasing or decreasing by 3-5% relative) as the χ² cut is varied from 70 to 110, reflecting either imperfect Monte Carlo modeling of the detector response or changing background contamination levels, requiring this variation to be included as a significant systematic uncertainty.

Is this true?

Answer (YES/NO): NO